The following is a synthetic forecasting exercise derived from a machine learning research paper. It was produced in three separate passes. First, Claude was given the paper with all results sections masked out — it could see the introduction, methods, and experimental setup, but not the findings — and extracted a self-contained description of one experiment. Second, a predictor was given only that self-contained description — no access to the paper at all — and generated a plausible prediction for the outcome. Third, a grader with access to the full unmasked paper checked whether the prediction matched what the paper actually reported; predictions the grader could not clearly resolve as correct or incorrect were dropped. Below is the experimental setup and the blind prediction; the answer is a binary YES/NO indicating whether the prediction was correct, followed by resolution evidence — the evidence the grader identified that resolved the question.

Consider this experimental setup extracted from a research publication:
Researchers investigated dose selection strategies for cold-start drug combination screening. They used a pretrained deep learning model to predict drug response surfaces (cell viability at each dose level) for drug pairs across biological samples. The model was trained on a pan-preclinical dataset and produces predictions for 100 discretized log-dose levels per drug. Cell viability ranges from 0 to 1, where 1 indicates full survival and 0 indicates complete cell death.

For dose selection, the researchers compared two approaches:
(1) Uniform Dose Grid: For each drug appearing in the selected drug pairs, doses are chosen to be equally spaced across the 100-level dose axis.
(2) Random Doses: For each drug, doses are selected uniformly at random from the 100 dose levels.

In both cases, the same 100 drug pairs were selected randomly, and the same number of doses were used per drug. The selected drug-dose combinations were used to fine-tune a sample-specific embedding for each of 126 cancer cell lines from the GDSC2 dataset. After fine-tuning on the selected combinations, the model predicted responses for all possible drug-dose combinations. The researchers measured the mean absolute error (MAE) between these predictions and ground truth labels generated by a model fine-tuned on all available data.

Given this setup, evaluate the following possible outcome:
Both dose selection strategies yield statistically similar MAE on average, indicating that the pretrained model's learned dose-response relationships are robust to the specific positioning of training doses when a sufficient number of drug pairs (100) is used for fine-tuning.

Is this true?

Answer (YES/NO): NO